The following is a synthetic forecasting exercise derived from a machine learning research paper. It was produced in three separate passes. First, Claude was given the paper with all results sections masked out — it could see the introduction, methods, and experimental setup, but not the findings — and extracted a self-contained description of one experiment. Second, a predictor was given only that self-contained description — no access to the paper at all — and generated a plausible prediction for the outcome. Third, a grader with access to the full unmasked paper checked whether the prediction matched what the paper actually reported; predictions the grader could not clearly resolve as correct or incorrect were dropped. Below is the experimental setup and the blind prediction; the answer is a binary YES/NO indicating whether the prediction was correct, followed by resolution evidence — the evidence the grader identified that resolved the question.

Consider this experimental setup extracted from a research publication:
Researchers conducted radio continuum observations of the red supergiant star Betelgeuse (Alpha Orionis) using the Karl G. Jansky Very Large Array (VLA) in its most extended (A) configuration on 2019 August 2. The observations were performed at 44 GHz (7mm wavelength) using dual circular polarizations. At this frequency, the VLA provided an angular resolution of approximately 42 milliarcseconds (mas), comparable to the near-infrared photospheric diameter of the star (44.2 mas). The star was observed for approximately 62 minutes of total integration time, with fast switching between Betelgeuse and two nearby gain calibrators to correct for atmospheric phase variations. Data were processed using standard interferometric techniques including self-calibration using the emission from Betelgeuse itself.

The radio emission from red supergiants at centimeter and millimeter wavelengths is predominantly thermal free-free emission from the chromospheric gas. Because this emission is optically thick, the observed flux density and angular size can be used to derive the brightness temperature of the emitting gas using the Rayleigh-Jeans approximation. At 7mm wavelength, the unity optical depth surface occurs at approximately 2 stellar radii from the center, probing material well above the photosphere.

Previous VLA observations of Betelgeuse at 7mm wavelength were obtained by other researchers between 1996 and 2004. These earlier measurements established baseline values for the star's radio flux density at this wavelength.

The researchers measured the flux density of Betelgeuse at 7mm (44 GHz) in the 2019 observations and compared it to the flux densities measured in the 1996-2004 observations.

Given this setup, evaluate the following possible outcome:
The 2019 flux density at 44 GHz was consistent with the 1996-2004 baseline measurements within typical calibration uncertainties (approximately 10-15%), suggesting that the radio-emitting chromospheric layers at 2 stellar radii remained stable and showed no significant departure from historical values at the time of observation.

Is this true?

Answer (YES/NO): NO